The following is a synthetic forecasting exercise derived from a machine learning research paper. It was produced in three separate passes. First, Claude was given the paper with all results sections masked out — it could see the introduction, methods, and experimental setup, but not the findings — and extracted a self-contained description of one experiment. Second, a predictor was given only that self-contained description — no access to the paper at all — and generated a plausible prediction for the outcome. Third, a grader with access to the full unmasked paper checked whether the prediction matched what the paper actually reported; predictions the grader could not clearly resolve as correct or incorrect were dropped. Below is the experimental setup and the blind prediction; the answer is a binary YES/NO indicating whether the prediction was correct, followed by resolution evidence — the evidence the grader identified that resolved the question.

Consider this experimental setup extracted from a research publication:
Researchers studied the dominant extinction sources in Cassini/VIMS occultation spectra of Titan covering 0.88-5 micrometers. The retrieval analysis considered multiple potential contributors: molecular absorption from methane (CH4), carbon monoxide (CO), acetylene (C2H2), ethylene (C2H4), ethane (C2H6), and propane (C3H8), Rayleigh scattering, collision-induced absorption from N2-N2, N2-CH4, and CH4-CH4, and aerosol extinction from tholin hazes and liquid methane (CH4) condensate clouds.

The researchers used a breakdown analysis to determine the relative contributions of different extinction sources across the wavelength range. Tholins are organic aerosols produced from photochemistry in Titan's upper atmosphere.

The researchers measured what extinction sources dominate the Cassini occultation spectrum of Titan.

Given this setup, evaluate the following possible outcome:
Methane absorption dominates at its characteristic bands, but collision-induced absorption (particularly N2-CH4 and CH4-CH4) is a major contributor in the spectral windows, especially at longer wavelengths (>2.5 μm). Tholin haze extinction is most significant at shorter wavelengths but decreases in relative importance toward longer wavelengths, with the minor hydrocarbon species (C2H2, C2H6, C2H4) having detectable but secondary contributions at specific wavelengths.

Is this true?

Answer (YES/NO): NO